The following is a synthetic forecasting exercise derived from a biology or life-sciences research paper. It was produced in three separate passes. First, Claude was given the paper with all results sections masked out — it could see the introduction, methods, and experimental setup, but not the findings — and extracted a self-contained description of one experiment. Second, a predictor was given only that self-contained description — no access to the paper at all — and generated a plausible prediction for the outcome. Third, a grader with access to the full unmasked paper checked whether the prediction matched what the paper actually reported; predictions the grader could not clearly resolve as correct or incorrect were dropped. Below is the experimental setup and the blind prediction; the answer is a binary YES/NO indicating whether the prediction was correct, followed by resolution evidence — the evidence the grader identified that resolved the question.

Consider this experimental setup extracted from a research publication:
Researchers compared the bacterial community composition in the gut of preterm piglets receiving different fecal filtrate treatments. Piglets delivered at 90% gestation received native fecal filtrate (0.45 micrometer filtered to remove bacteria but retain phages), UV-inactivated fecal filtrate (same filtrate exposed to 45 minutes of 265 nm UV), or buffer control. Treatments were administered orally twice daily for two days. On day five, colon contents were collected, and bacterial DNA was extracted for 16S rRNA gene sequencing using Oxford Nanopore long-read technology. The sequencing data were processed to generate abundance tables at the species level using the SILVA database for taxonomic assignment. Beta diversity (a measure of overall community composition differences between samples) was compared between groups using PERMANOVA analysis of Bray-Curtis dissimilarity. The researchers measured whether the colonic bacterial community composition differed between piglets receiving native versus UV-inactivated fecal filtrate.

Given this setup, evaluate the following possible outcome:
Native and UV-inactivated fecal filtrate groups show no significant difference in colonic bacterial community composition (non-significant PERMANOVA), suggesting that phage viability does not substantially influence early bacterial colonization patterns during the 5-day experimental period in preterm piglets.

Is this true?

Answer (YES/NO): NO